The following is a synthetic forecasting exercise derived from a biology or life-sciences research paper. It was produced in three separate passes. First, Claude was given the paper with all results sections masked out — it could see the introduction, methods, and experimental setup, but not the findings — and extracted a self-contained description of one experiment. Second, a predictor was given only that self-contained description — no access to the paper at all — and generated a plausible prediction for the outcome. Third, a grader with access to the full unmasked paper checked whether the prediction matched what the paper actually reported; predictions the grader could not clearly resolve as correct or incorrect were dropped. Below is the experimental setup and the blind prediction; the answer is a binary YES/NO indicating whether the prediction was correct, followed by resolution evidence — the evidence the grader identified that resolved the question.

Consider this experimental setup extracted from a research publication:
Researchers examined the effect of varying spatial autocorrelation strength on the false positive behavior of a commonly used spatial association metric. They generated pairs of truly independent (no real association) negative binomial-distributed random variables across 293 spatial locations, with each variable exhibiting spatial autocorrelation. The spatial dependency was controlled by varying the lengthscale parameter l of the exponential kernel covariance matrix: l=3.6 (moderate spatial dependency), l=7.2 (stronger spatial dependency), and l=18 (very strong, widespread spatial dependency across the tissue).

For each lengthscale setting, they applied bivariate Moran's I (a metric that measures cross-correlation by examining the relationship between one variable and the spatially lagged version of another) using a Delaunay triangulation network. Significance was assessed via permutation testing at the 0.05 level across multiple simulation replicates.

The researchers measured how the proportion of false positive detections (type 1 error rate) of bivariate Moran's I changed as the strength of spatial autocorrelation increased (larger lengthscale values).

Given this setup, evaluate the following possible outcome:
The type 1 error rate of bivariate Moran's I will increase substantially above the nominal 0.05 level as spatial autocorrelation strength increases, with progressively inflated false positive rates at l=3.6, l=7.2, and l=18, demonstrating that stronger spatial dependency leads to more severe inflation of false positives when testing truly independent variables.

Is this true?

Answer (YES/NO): YES